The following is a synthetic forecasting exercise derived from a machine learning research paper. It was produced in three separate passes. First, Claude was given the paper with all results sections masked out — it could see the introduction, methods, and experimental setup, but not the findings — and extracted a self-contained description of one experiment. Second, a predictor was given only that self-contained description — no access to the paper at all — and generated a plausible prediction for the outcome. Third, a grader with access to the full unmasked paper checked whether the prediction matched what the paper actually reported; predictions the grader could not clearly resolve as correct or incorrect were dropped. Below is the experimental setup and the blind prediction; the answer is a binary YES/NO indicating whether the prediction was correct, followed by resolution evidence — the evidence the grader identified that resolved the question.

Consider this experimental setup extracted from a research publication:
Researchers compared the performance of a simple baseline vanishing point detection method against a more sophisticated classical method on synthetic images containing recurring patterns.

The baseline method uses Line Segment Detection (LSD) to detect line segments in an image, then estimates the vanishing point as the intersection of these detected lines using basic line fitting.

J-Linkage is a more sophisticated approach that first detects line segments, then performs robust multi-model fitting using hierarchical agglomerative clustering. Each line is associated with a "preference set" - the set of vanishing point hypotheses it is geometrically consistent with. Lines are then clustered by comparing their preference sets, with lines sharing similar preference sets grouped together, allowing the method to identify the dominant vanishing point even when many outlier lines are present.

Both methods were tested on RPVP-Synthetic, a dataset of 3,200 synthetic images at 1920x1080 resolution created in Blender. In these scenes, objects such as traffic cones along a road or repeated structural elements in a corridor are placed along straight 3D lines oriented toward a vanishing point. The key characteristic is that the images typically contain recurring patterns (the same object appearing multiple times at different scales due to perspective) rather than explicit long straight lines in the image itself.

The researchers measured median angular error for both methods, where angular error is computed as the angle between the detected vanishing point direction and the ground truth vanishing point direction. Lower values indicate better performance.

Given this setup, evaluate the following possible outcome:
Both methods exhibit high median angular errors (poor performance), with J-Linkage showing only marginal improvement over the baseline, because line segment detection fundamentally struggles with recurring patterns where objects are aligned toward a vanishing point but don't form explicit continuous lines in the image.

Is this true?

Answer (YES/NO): NO